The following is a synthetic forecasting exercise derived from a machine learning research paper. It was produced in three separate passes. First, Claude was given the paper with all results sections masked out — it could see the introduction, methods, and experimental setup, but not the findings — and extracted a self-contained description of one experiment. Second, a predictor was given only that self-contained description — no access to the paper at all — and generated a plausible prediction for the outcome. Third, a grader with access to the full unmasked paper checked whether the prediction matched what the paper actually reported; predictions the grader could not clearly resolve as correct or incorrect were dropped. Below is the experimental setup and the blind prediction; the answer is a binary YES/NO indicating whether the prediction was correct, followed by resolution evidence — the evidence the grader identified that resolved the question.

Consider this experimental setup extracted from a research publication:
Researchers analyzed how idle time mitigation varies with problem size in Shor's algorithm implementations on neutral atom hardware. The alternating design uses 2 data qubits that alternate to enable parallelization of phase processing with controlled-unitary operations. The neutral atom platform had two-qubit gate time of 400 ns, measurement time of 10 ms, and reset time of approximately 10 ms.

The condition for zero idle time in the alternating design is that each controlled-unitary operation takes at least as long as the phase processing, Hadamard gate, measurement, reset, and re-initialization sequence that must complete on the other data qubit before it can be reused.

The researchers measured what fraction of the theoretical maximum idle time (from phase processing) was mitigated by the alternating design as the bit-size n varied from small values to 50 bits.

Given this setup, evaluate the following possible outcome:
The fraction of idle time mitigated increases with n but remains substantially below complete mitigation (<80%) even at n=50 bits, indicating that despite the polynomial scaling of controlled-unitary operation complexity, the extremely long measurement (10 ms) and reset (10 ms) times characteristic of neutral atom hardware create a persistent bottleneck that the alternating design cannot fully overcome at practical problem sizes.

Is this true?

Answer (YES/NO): NO